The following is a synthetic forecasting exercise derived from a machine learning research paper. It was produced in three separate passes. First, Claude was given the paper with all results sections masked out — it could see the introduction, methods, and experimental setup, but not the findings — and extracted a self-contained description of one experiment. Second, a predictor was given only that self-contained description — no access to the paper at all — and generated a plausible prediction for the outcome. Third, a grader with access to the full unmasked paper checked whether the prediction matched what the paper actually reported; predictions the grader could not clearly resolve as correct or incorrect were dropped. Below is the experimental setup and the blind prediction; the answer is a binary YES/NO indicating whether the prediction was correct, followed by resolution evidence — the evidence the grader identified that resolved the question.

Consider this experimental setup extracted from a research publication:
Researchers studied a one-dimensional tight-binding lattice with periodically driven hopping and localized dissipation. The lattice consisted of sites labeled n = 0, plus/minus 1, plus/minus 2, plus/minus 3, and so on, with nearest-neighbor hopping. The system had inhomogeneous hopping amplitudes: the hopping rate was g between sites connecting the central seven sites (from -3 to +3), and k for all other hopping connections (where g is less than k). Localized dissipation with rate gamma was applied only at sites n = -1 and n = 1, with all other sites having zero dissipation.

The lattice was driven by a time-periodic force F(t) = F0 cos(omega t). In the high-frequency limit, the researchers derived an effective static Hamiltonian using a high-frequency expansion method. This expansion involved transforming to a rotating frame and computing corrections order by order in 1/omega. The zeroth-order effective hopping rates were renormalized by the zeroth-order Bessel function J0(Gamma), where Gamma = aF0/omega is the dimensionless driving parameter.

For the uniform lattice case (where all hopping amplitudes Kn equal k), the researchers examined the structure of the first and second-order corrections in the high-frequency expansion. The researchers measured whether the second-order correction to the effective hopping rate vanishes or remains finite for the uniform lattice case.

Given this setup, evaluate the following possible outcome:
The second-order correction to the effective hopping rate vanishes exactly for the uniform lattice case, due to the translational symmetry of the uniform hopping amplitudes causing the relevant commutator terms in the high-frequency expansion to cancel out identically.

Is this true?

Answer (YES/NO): YES